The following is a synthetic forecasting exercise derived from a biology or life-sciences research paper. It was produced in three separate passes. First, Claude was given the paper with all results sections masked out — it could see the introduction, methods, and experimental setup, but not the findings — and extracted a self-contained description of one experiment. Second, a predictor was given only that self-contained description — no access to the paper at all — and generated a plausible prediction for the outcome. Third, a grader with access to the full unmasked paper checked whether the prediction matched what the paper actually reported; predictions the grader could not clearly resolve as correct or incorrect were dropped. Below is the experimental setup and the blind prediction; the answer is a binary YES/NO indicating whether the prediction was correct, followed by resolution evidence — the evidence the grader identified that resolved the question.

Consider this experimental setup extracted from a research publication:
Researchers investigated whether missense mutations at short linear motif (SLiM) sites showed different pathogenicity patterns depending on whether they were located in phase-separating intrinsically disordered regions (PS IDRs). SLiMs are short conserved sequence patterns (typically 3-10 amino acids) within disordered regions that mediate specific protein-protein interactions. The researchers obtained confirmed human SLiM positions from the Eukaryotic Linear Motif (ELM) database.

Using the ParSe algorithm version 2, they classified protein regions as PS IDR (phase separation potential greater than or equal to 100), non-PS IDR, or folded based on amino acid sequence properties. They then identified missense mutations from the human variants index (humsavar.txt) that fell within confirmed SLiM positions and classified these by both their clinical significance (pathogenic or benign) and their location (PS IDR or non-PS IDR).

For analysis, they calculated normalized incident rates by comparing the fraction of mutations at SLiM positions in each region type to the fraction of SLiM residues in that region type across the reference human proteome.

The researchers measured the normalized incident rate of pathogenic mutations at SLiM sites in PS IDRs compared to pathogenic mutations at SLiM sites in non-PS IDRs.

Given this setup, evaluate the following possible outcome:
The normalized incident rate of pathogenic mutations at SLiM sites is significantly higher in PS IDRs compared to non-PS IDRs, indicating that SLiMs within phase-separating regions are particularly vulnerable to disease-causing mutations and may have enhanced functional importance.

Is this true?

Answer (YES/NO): YES